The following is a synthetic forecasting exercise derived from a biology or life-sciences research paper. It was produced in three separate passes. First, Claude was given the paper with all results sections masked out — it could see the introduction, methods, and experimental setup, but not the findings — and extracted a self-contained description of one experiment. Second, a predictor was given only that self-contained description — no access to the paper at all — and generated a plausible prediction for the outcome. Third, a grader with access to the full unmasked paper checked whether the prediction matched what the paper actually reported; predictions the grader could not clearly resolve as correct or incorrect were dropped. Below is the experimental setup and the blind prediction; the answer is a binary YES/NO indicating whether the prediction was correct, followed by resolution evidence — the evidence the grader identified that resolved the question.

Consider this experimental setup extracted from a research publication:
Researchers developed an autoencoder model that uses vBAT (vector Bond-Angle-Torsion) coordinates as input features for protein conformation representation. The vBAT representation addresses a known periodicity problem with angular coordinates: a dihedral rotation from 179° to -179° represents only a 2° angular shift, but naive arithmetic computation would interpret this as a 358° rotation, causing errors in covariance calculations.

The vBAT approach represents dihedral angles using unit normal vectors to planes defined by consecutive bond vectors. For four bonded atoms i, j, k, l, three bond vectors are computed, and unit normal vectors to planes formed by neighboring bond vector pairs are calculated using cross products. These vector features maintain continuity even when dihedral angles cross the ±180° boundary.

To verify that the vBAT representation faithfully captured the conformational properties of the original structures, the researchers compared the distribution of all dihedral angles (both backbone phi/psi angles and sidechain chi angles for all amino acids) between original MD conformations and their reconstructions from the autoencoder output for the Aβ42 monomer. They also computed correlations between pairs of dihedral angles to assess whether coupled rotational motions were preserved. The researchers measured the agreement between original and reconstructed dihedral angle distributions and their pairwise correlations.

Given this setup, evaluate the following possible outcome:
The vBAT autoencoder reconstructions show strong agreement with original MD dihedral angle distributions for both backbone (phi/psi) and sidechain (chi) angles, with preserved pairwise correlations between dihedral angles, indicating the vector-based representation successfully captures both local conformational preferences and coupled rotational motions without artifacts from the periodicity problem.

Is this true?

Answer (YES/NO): YES